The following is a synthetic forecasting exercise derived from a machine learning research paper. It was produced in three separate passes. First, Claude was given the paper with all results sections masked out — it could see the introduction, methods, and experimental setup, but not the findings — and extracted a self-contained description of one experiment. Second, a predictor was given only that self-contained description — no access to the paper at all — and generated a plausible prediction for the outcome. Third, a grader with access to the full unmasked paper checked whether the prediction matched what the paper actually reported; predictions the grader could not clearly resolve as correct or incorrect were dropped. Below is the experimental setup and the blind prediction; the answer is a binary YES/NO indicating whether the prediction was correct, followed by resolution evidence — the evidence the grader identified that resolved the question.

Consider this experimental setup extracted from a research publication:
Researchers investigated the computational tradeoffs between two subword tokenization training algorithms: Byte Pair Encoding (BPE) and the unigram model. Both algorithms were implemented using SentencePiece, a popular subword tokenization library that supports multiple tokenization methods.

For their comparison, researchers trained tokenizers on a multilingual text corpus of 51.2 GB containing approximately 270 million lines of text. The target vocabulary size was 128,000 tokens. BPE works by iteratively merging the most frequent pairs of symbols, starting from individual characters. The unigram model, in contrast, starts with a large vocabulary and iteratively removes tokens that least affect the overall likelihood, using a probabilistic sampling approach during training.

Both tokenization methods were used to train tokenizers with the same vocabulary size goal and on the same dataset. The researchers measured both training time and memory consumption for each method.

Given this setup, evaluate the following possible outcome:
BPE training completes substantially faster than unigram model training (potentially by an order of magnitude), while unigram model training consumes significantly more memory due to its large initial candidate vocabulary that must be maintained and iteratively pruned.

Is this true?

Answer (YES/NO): NO